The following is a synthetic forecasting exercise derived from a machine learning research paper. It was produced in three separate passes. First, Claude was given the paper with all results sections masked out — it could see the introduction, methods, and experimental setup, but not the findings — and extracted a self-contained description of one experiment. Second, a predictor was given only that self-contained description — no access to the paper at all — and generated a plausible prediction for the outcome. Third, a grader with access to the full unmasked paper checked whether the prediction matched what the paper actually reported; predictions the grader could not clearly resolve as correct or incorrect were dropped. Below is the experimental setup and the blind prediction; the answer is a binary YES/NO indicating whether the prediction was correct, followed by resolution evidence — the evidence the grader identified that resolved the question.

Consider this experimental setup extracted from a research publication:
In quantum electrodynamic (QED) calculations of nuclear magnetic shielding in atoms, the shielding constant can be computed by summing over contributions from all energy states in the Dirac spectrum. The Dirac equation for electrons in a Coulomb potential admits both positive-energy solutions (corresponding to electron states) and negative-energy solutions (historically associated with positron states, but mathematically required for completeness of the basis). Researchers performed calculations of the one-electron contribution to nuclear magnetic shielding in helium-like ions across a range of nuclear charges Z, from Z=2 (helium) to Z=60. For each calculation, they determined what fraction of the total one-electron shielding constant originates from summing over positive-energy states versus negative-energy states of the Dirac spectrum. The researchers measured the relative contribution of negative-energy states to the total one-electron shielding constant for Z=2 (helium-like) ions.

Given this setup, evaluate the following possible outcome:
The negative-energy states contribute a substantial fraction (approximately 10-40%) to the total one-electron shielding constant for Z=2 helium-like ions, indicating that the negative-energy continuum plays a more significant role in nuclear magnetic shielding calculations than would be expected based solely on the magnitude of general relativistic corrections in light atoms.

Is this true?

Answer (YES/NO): NO